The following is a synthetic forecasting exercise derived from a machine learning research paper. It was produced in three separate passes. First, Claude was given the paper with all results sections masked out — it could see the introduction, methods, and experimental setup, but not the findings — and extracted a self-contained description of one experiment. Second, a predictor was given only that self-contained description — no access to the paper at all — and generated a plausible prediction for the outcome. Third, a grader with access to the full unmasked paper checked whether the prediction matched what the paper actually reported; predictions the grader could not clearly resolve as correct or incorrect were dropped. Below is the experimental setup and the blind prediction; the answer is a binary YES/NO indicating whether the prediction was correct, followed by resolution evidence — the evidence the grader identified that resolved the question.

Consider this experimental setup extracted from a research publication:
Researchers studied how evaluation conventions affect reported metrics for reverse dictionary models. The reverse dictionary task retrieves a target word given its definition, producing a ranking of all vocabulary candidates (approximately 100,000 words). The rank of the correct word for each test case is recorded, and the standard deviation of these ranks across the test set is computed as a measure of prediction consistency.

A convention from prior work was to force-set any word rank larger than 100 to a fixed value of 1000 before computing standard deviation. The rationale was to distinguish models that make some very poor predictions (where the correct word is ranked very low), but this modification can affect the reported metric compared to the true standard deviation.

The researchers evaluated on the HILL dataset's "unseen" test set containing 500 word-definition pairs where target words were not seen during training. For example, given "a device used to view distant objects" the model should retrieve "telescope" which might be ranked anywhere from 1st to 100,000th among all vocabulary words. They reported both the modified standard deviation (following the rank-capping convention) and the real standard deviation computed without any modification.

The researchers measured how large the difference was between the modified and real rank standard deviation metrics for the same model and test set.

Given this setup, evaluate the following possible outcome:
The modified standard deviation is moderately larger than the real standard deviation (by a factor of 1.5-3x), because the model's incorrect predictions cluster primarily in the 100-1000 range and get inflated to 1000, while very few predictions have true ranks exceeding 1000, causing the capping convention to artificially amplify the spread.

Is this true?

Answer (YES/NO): NO